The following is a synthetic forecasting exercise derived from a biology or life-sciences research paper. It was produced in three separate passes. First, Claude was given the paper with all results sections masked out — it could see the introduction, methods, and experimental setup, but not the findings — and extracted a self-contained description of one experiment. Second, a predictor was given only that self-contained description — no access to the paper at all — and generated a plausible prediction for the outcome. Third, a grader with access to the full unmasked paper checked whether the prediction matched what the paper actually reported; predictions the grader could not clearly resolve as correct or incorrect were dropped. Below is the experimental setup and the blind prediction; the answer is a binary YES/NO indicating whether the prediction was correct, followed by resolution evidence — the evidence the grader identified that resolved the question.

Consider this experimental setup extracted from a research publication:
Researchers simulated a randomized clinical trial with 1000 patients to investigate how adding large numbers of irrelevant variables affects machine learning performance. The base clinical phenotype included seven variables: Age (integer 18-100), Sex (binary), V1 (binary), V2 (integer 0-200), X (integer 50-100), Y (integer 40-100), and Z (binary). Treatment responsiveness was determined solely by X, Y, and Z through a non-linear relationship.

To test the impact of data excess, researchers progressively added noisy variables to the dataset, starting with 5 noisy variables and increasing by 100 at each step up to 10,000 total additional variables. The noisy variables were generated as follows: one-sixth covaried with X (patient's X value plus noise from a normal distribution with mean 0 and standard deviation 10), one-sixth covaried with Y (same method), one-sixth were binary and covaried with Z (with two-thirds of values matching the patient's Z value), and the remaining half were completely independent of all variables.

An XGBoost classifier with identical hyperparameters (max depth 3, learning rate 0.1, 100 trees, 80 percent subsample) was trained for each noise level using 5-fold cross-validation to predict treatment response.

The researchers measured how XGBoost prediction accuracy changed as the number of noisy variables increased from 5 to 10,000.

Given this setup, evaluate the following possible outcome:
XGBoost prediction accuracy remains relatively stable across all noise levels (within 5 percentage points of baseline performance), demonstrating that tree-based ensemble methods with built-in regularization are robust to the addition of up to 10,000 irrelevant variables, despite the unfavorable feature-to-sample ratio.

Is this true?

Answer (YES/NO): YES